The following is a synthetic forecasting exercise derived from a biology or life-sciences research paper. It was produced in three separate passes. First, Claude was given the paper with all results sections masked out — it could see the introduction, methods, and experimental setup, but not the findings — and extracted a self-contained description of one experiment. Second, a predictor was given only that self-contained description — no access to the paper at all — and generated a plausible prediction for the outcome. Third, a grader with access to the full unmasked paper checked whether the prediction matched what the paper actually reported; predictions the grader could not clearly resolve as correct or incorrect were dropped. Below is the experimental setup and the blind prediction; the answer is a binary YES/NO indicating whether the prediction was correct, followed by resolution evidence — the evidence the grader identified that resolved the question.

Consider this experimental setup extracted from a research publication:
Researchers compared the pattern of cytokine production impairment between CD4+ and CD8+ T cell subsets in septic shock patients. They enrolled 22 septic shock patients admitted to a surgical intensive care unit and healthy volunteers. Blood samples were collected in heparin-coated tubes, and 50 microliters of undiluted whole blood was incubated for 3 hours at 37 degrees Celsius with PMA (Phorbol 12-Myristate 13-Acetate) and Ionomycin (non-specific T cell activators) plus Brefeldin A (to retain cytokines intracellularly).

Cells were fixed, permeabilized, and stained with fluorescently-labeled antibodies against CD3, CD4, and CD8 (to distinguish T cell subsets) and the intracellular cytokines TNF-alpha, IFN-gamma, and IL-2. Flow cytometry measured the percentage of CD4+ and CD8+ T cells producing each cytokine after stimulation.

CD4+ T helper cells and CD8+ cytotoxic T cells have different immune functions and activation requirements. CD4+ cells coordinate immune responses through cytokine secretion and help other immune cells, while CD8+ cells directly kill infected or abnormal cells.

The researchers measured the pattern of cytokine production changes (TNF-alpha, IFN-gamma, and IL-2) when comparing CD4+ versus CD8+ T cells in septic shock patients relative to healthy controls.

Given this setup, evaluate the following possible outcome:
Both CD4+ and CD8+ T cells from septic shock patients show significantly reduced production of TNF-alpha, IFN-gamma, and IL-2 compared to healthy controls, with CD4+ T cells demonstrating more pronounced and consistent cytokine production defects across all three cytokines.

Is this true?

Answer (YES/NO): NO